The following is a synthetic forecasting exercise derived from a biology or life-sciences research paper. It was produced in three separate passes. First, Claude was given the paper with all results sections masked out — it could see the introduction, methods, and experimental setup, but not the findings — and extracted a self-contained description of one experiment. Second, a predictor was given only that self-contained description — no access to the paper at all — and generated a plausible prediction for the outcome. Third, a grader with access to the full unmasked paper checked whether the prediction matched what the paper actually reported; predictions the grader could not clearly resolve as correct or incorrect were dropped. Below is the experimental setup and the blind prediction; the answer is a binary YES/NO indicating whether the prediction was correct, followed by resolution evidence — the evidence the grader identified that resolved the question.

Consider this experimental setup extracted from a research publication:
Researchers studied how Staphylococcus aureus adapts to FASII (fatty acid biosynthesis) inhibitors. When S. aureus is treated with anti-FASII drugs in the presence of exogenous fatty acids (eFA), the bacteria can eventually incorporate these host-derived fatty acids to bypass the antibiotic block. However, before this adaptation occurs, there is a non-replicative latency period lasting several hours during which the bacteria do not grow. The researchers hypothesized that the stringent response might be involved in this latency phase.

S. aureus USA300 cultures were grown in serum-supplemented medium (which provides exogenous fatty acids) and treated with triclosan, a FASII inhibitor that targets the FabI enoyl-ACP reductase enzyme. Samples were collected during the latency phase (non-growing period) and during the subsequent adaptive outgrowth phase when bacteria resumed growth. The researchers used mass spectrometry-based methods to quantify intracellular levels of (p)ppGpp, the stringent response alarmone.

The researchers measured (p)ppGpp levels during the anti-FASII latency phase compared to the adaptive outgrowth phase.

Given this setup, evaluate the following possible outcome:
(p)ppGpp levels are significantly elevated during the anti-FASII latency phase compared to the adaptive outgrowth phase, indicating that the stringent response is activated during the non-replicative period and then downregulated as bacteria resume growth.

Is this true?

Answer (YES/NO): YES